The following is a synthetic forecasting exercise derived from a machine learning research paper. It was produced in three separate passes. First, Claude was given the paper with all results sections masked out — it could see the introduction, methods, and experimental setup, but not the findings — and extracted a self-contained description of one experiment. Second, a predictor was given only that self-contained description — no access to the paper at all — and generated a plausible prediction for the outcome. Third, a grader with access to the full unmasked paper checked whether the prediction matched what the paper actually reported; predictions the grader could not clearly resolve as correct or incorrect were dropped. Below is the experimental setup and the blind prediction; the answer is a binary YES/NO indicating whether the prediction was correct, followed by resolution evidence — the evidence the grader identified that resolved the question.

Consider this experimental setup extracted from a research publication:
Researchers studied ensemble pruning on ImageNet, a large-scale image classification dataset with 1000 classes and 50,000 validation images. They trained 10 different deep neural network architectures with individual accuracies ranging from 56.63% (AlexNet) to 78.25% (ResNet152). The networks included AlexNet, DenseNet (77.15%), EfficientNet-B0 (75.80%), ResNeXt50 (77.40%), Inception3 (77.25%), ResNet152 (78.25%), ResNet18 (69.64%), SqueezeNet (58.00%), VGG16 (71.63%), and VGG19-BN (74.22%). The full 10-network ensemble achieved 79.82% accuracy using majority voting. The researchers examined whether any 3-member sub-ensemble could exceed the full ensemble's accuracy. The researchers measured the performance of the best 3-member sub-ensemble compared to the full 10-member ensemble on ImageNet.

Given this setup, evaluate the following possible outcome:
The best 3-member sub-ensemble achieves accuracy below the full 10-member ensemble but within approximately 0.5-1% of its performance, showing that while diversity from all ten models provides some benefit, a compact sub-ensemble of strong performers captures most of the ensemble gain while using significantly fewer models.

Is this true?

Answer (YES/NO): NO